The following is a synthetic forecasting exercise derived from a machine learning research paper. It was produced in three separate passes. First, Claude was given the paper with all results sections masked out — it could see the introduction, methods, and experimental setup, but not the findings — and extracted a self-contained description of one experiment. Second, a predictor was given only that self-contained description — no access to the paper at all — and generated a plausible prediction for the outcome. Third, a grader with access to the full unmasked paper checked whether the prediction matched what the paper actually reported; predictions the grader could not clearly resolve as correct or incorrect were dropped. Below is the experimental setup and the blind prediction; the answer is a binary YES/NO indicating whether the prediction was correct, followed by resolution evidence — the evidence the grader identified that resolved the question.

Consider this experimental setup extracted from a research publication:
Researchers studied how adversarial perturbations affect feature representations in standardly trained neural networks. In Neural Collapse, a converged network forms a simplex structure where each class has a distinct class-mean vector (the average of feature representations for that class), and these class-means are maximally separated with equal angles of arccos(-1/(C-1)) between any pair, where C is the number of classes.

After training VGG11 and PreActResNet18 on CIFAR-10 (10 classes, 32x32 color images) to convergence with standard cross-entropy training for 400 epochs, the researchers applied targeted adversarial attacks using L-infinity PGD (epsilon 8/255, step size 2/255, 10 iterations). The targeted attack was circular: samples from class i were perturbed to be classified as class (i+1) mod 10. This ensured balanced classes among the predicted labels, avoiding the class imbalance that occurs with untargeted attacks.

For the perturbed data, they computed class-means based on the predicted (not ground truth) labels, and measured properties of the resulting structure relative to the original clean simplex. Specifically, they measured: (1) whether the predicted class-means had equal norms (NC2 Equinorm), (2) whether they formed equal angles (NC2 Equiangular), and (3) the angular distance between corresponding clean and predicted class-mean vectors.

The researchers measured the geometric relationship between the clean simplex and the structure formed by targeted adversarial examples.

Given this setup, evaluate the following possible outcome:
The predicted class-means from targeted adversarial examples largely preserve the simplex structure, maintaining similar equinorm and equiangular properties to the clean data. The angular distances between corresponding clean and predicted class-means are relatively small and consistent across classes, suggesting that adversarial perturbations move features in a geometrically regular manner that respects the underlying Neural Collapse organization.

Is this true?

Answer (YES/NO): NO